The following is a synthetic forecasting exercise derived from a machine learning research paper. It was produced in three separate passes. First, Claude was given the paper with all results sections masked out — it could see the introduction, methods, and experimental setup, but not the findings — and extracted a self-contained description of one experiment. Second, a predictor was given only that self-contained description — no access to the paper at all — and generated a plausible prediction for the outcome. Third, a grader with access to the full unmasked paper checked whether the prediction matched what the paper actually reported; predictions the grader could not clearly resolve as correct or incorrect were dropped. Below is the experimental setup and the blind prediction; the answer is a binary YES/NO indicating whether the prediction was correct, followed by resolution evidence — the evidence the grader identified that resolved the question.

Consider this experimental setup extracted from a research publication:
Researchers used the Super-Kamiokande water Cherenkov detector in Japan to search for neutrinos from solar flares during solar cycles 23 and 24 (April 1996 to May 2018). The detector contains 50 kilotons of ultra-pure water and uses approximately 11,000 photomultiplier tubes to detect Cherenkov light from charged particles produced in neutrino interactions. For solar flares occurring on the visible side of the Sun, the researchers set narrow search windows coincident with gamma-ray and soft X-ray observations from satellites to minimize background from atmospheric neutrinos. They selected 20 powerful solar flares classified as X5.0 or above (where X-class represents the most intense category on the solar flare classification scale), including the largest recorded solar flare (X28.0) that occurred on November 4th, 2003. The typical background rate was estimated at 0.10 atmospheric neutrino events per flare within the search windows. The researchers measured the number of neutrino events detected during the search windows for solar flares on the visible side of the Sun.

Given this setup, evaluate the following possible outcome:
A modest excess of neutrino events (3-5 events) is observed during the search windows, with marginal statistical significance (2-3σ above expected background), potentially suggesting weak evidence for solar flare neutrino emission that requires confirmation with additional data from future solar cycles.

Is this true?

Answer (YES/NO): NO